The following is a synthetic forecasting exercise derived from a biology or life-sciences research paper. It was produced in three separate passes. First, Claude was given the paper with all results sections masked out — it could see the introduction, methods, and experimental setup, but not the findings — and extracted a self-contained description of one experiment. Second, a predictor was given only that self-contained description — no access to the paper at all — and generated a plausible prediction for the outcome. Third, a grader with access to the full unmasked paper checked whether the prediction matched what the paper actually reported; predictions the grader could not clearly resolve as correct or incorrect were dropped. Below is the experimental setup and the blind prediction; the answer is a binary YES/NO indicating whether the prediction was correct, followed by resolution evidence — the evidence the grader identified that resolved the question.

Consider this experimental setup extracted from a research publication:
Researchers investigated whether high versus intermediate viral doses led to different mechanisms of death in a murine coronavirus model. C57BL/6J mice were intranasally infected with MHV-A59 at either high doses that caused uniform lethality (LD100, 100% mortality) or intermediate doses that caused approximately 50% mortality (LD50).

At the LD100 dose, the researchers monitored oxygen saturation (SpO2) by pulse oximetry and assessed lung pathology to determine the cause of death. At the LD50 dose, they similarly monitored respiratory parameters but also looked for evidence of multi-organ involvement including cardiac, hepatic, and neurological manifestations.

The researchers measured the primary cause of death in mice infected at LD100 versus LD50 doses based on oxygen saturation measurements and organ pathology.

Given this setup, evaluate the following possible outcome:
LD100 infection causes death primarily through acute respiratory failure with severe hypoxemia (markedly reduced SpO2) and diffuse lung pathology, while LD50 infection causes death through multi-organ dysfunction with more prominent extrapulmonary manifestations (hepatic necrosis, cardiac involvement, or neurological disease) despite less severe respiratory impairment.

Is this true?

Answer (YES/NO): YES